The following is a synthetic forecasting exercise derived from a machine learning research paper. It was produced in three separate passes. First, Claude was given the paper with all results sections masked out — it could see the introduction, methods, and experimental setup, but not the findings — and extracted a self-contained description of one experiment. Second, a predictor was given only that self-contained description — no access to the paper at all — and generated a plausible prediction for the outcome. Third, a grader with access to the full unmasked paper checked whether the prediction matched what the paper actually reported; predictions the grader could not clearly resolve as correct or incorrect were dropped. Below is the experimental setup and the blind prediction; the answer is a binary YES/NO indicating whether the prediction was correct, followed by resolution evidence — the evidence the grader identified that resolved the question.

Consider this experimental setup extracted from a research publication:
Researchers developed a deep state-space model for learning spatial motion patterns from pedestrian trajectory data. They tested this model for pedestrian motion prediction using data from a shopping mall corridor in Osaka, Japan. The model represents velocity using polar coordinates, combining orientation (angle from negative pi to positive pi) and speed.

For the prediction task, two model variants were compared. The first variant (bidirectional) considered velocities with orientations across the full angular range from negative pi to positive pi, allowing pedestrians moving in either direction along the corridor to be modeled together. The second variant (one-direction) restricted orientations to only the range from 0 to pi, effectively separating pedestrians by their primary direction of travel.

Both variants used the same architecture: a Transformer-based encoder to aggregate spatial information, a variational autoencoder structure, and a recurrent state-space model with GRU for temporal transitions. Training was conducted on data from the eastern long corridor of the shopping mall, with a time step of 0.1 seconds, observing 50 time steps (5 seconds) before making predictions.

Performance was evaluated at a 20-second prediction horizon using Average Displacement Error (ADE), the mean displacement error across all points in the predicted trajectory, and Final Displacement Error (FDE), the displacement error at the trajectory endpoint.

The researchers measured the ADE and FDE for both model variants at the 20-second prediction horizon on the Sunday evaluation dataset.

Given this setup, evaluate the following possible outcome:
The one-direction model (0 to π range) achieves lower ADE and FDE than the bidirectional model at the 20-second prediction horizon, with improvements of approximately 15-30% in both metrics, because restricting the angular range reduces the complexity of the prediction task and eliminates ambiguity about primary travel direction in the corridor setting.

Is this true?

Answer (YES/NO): NO